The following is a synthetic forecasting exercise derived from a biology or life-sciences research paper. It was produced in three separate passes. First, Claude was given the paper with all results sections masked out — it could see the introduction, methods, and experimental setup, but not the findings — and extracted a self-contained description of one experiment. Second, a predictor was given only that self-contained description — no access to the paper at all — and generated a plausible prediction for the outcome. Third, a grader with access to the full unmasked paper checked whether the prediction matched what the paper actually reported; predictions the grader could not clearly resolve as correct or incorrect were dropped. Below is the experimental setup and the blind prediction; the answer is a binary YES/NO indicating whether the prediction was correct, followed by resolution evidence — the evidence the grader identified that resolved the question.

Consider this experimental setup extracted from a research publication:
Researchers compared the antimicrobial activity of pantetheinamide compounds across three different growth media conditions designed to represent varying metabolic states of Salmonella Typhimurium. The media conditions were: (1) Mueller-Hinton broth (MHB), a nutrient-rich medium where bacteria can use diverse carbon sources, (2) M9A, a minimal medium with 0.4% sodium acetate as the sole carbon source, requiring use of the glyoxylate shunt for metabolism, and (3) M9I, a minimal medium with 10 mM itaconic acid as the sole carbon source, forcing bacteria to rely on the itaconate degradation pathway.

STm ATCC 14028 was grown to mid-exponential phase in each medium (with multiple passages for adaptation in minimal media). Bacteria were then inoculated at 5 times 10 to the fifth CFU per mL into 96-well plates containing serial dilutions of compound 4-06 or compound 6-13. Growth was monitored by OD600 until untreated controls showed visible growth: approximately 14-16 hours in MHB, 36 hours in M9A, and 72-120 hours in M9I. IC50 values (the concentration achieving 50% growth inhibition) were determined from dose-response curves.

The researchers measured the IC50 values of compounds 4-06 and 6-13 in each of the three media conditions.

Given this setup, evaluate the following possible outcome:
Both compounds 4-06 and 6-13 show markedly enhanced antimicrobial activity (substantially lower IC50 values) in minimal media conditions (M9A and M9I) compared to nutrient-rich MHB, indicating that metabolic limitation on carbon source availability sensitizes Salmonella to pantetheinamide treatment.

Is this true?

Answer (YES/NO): YES